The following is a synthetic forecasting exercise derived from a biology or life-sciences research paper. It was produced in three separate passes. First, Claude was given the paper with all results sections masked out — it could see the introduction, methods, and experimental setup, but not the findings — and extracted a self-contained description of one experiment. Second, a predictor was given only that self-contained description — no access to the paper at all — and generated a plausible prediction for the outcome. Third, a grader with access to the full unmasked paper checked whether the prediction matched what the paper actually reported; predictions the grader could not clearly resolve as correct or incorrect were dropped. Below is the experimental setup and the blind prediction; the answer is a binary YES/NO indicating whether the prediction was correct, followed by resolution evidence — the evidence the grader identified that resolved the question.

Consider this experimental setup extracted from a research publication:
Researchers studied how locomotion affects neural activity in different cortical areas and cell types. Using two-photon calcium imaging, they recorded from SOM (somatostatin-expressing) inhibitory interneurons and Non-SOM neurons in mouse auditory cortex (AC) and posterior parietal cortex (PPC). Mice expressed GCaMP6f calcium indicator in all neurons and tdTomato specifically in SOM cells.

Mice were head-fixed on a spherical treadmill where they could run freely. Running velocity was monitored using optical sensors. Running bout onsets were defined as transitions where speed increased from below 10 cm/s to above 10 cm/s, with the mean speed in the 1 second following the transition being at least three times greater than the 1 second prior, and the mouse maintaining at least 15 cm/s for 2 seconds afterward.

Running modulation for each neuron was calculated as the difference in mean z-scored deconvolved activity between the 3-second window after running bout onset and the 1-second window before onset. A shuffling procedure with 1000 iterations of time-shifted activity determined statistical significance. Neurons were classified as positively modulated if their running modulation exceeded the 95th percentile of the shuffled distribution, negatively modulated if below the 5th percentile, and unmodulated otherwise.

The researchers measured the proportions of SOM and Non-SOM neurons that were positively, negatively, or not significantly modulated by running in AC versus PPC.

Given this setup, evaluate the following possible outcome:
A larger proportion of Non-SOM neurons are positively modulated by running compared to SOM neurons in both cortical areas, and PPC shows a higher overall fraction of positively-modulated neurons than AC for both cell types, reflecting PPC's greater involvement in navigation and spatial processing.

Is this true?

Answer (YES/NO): NO